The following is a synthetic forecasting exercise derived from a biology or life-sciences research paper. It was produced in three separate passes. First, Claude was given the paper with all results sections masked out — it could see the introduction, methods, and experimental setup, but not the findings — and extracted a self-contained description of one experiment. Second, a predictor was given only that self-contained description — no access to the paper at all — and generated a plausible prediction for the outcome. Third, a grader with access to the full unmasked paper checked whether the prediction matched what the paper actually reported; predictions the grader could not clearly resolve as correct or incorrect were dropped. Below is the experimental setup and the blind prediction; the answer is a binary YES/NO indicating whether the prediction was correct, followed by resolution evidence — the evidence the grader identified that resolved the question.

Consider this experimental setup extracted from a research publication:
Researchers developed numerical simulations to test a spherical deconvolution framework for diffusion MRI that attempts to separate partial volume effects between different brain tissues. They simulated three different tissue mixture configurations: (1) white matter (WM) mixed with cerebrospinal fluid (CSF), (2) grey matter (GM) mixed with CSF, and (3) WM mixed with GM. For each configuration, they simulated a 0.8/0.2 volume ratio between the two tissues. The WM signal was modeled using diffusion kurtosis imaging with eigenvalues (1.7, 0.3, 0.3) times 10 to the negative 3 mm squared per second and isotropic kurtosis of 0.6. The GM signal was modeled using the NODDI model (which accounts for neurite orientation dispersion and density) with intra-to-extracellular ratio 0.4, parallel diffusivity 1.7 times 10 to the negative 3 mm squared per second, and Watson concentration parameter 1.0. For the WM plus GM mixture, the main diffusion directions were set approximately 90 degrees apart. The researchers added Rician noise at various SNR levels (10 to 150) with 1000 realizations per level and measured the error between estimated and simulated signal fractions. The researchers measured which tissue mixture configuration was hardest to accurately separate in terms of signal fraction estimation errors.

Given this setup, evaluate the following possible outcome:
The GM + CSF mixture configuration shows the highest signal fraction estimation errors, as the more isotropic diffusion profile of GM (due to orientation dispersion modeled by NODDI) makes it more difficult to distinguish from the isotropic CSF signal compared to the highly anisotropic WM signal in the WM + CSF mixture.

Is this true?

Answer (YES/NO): YES